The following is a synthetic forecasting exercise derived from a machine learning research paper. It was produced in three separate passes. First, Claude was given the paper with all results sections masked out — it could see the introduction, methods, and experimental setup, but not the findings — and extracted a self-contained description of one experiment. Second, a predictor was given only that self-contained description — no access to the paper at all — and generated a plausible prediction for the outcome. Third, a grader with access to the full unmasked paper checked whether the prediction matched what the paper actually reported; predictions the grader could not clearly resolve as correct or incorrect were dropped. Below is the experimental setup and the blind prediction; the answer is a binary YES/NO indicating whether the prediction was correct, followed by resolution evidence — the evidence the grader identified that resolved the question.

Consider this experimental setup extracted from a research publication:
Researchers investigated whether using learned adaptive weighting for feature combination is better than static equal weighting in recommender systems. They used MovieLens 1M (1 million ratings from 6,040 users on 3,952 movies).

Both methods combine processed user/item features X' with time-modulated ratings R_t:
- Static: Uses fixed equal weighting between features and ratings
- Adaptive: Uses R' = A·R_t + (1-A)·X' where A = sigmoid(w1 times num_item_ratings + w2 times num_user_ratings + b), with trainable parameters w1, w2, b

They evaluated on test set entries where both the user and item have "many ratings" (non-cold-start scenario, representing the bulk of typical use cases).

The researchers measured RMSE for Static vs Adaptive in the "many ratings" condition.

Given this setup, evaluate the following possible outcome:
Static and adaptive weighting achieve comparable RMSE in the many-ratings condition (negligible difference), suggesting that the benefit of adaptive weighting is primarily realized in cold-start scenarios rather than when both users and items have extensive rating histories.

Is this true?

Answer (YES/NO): YES